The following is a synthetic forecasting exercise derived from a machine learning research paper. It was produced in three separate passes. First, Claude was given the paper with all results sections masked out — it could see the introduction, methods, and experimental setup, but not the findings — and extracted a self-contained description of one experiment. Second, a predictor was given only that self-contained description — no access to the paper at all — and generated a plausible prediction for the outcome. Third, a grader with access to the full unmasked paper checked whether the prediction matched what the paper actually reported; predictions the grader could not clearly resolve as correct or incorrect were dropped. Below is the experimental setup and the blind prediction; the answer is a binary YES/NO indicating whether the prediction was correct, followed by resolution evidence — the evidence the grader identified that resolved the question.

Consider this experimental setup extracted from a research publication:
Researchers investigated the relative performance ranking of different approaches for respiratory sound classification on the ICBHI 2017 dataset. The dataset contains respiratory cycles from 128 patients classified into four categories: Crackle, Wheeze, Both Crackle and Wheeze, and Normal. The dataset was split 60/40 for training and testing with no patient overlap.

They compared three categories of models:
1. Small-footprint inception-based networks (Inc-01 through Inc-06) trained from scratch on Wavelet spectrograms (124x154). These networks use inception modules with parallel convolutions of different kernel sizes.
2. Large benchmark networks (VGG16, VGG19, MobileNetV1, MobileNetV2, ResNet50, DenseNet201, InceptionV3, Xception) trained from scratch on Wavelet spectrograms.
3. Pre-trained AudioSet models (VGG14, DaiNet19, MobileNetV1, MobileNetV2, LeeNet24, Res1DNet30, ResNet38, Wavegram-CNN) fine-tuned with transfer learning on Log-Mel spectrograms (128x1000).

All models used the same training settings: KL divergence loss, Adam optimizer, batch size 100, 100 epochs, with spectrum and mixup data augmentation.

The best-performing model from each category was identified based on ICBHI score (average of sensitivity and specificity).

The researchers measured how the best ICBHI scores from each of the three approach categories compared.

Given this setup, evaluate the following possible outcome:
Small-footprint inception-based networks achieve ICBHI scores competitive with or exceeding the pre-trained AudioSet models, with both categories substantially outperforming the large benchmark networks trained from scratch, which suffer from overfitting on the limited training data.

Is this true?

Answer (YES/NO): NO